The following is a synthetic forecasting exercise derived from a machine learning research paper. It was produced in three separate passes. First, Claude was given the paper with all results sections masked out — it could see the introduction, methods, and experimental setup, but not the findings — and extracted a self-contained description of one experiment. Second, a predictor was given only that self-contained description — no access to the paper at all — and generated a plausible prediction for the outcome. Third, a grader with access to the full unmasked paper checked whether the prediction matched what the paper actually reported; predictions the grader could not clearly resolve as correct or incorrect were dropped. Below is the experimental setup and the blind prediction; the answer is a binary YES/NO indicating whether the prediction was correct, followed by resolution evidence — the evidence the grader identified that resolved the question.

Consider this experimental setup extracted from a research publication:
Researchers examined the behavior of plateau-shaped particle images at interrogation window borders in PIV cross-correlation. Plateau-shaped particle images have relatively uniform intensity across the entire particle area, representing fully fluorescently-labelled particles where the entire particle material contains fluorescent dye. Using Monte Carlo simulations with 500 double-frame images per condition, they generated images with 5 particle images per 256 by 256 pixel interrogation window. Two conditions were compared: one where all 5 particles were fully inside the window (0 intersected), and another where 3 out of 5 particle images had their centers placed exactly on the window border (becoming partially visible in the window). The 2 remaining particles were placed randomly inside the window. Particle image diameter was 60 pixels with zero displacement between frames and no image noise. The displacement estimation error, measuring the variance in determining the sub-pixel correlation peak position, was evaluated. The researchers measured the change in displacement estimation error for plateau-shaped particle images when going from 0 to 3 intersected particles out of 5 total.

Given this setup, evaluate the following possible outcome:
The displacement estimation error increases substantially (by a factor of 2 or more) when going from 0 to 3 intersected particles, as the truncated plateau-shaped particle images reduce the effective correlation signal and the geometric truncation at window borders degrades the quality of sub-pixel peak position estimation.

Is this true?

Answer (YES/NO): NO